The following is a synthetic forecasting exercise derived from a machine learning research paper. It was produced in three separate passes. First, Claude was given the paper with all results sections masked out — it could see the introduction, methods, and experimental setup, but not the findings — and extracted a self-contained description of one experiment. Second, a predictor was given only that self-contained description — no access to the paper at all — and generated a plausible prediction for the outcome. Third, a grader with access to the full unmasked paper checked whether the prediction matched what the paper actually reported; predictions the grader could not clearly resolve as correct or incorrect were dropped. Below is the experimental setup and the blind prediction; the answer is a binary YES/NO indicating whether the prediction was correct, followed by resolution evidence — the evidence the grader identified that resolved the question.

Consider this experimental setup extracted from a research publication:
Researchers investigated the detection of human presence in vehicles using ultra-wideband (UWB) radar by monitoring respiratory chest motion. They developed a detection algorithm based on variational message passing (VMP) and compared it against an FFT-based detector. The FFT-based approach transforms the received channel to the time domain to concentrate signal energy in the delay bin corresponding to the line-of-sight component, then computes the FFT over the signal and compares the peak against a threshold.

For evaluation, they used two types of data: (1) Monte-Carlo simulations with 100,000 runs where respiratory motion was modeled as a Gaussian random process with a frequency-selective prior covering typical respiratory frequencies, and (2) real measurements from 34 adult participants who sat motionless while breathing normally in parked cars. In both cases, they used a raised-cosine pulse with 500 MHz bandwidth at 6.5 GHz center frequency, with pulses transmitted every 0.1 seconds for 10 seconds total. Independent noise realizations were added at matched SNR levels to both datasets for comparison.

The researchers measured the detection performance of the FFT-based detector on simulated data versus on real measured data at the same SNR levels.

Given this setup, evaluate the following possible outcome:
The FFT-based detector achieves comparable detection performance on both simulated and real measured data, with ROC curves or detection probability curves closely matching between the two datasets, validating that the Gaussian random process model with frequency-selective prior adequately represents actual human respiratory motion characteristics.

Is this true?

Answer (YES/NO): NO